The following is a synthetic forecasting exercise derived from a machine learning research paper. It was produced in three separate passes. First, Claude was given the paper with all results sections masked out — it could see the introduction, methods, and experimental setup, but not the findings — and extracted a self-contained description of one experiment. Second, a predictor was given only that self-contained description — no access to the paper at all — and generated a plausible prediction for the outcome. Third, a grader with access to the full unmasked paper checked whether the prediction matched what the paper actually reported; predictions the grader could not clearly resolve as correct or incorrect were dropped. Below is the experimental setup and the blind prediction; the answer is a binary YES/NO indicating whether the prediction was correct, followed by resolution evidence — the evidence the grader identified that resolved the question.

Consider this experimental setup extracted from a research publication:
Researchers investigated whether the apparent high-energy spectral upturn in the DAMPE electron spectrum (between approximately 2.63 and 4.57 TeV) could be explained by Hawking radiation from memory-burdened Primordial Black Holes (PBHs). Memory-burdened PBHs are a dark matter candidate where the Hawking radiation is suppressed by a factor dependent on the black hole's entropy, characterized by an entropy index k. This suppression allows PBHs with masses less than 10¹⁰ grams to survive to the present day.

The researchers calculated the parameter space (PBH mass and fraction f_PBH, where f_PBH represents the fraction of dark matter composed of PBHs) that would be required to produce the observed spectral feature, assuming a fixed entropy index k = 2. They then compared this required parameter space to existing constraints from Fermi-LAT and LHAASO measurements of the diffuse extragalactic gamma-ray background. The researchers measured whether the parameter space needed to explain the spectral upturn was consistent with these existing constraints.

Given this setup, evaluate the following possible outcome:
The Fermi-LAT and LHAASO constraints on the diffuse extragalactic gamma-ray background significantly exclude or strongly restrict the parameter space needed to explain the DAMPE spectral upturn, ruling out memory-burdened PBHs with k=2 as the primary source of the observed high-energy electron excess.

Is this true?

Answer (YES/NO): YES